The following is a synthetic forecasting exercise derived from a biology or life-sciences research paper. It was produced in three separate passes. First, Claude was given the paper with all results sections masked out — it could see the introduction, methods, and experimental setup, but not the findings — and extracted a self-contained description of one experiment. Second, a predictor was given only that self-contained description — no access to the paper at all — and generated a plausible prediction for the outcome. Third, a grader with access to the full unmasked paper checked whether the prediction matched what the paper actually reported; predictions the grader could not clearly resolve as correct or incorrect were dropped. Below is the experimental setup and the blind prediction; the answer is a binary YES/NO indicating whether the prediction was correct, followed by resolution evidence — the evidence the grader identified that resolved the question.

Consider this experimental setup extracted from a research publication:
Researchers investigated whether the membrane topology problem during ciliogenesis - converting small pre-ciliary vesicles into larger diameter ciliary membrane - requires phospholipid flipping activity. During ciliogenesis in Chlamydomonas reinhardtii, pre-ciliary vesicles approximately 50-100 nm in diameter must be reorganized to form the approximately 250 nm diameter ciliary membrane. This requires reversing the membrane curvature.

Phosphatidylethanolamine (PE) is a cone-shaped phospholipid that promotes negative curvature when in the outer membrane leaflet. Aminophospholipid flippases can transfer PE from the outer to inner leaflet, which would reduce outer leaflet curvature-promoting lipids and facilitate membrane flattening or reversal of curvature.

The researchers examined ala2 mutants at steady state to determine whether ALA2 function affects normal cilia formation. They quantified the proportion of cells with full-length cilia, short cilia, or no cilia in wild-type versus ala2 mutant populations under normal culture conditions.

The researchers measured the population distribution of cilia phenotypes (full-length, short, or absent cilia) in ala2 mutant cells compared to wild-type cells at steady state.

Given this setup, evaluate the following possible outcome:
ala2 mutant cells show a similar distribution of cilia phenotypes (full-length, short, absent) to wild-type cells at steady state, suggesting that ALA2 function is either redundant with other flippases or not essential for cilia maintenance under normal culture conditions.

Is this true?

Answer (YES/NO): NO